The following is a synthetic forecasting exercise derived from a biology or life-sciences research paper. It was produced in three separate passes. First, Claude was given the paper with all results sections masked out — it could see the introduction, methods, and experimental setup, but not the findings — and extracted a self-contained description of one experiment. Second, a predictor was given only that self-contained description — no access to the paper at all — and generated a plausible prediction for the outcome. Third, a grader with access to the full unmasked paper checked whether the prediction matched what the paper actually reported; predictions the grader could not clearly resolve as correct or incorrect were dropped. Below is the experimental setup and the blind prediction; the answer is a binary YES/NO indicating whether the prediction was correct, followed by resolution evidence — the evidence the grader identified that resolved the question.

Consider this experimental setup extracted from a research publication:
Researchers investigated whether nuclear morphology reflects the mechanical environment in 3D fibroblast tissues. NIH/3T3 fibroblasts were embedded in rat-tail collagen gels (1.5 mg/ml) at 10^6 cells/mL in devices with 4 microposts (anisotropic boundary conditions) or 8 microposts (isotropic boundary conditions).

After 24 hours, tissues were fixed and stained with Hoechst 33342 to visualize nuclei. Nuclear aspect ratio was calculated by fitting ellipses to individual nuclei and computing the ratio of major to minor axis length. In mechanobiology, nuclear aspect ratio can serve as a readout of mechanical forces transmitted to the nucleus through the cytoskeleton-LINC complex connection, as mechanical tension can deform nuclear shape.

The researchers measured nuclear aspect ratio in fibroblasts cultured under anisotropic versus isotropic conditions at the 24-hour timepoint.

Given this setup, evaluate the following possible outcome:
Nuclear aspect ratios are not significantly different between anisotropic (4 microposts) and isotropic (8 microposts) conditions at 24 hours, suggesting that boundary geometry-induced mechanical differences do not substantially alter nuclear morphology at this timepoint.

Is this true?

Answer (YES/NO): NO